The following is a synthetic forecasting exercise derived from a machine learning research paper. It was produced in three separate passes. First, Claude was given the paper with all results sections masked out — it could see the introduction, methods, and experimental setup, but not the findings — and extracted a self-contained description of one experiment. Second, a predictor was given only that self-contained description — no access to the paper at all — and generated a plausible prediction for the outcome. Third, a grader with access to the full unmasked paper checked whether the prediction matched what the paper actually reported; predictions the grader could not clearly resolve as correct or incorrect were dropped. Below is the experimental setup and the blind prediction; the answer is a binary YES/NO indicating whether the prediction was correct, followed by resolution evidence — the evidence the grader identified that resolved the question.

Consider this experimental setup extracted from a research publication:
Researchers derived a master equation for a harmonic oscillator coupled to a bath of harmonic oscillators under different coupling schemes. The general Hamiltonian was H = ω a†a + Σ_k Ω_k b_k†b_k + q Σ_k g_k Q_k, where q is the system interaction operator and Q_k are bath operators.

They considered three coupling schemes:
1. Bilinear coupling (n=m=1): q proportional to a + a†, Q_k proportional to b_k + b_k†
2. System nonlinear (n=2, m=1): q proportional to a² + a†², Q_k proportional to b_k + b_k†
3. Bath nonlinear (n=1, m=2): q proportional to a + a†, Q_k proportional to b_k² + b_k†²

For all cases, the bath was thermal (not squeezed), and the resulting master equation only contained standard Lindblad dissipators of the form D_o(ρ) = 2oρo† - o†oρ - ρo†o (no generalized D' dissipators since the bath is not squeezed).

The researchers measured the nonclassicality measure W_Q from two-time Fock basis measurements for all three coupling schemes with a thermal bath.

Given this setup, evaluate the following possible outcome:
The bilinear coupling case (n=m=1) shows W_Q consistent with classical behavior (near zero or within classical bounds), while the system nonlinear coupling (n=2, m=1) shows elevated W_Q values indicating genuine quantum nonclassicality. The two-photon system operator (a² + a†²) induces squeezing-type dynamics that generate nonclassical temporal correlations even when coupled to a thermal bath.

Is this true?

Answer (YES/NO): NO